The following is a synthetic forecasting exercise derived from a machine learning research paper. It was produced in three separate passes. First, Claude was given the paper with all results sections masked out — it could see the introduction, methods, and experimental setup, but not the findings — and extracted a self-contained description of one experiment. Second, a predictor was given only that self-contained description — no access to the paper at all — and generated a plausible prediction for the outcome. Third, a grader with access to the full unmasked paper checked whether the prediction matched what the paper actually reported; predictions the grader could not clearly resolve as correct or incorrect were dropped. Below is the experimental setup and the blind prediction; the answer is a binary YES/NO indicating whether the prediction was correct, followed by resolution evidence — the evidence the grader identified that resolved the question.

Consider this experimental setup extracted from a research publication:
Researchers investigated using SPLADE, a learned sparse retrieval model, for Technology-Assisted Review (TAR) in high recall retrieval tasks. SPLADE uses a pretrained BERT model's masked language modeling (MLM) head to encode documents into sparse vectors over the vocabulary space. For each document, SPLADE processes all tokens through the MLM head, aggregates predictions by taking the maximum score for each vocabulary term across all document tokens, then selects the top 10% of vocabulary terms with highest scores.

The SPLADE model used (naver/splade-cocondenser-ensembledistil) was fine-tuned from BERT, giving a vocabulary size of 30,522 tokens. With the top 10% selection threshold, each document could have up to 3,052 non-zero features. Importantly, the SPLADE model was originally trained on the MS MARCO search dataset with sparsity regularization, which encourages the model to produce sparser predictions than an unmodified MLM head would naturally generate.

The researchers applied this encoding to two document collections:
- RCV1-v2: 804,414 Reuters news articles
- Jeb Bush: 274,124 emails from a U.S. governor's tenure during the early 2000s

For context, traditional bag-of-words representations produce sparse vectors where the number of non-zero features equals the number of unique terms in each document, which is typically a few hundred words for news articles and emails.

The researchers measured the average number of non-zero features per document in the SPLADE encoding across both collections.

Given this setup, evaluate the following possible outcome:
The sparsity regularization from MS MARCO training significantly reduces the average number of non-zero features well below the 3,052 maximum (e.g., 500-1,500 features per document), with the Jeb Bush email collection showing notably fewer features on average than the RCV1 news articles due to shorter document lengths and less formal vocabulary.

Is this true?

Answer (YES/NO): NO